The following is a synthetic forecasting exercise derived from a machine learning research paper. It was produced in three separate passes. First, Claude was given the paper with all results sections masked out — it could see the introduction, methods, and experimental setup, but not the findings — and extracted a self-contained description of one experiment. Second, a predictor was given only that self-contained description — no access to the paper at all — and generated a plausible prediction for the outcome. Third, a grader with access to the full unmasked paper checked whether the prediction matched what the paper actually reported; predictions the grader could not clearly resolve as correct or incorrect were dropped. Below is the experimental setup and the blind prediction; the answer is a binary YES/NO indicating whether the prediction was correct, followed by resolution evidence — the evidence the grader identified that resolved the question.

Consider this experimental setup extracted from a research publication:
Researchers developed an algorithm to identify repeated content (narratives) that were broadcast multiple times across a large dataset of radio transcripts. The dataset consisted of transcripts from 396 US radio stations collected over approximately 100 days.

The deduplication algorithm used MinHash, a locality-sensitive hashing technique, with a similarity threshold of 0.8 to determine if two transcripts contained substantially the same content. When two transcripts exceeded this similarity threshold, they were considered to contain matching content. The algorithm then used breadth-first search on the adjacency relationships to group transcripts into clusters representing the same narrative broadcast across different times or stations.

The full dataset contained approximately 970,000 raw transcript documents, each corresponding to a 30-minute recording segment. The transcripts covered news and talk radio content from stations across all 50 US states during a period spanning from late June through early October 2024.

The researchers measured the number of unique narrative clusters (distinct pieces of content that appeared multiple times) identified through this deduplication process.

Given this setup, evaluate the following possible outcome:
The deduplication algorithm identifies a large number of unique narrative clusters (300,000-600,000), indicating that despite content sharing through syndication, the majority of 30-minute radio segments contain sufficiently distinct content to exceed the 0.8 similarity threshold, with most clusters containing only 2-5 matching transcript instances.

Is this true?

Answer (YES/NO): NO